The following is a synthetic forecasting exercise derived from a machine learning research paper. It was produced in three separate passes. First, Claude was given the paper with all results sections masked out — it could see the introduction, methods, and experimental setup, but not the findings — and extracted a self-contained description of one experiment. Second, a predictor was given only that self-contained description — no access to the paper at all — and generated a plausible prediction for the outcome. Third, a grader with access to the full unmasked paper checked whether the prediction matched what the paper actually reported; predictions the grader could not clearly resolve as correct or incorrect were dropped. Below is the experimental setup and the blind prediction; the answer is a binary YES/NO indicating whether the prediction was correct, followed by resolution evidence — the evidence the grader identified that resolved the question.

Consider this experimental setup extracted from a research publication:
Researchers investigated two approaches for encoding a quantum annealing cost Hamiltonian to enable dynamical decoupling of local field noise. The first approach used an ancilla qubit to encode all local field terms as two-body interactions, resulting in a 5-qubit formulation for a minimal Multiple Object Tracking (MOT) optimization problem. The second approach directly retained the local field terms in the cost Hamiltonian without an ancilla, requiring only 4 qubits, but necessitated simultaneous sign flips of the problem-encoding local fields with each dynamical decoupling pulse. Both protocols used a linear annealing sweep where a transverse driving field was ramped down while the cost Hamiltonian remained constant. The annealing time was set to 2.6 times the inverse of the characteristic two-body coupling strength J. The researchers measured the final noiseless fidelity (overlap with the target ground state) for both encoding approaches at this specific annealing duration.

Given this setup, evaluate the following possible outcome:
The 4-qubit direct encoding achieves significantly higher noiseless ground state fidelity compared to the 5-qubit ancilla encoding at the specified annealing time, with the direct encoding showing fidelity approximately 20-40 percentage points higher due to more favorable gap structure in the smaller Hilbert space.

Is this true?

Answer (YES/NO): NO